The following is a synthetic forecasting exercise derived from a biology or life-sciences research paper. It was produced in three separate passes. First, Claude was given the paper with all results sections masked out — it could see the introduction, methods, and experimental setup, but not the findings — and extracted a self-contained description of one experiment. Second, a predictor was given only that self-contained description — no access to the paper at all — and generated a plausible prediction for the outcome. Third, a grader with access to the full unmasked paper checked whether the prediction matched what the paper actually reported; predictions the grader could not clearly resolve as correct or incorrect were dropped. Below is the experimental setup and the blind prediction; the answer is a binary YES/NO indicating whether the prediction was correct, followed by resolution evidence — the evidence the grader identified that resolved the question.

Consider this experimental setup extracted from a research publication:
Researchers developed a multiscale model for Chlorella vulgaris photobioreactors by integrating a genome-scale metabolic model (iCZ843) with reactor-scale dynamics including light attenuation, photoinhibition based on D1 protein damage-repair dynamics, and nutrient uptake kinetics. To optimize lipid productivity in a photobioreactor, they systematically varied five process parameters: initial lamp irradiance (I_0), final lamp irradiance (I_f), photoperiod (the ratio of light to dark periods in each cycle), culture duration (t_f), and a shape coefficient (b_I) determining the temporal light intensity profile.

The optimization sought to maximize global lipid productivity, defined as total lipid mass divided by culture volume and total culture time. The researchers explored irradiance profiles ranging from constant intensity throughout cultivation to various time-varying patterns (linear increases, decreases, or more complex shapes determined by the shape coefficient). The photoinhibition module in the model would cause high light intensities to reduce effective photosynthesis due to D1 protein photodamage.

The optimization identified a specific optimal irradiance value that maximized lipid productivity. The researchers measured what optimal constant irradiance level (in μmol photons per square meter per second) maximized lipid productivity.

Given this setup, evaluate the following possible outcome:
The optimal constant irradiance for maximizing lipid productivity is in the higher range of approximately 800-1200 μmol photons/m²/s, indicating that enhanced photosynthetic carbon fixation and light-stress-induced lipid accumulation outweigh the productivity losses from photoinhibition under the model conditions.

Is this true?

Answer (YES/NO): YES